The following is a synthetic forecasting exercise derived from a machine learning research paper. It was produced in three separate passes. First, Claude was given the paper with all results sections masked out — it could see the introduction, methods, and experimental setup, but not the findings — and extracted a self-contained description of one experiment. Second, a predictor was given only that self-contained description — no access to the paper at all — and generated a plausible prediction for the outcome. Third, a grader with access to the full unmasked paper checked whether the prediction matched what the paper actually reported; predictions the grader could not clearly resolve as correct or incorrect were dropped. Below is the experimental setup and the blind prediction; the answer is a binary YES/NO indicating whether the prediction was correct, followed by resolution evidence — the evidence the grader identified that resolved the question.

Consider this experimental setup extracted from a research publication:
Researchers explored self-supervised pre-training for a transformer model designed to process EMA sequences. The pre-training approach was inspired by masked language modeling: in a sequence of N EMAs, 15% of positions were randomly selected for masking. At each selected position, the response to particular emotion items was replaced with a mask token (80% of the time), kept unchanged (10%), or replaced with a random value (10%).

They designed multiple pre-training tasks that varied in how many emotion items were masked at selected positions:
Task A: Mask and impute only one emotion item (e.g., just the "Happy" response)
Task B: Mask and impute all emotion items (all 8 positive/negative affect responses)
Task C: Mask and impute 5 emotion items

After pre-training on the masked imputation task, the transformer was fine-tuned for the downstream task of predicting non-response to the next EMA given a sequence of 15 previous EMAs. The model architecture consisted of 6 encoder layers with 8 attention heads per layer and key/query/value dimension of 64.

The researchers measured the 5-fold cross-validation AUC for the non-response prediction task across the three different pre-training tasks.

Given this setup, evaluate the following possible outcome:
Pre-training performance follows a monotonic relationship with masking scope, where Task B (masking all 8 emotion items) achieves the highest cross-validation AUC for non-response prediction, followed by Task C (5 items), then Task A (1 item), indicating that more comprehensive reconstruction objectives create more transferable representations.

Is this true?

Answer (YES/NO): NO